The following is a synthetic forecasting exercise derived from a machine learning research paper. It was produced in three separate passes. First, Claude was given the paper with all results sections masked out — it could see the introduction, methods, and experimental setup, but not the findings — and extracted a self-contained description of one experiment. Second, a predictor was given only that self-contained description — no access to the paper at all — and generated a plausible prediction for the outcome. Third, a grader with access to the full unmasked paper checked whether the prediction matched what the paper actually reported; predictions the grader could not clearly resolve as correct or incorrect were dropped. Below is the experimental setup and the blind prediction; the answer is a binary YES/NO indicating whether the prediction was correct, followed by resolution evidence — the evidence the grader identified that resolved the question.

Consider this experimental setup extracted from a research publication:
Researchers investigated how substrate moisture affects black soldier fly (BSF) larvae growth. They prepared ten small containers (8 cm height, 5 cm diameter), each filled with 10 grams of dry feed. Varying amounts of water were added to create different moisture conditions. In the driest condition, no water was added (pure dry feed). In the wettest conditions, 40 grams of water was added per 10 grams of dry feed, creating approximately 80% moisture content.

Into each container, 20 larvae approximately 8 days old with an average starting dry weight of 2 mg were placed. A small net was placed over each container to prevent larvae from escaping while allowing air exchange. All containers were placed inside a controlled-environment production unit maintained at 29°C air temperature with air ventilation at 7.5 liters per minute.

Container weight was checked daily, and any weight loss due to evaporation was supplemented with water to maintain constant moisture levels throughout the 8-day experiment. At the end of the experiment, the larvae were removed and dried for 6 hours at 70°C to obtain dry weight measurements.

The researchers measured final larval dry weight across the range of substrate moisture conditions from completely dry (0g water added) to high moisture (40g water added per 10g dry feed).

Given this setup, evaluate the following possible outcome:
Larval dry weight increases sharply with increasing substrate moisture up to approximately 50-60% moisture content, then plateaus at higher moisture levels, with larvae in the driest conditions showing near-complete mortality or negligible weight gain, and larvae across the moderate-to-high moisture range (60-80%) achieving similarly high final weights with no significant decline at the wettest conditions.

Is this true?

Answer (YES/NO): NO